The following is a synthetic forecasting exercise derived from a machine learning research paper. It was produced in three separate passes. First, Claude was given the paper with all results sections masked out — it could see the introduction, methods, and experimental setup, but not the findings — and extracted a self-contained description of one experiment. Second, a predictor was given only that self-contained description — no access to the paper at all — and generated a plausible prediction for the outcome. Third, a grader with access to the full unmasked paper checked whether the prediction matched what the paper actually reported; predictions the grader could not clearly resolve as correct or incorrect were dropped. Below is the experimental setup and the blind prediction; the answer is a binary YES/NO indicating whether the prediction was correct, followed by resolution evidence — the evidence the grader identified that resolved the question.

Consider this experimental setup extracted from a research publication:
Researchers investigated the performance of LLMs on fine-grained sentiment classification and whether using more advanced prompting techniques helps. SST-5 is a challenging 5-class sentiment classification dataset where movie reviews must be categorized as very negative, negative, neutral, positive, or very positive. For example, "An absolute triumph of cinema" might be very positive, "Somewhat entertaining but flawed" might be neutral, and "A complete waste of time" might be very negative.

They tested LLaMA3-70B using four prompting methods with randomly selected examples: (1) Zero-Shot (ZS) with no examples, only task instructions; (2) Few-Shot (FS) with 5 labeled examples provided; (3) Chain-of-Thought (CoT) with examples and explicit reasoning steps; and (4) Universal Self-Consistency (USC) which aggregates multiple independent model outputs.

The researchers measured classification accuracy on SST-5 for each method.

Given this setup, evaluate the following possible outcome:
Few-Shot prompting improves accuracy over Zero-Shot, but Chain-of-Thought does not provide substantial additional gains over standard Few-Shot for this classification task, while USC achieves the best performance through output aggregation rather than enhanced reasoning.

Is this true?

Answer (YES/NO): NO